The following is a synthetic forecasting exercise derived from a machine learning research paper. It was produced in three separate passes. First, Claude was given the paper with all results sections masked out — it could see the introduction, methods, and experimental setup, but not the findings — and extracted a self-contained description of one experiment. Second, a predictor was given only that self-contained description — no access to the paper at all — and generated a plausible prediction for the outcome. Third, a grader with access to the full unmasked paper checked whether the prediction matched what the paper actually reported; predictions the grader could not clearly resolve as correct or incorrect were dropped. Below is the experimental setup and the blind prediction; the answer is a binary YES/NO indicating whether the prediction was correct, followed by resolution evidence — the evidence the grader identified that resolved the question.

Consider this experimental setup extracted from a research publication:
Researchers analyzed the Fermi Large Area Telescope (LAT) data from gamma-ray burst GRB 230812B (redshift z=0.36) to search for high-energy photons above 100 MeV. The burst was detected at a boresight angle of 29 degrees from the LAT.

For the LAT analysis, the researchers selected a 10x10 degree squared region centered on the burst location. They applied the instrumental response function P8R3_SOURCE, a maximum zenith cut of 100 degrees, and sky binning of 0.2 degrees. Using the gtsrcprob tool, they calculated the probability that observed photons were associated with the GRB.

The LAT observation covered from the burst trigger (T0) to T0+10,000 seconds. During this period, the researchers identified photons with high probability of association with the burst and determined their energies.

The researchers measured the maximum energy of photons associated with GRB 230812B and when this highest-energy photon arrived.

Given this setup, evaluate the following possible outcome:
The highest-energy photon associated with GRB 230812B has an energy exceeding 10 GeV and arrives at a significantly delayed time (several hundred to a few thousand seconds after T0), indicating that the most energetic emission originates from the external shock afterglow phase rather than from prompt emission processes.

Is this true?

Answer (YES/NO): NO